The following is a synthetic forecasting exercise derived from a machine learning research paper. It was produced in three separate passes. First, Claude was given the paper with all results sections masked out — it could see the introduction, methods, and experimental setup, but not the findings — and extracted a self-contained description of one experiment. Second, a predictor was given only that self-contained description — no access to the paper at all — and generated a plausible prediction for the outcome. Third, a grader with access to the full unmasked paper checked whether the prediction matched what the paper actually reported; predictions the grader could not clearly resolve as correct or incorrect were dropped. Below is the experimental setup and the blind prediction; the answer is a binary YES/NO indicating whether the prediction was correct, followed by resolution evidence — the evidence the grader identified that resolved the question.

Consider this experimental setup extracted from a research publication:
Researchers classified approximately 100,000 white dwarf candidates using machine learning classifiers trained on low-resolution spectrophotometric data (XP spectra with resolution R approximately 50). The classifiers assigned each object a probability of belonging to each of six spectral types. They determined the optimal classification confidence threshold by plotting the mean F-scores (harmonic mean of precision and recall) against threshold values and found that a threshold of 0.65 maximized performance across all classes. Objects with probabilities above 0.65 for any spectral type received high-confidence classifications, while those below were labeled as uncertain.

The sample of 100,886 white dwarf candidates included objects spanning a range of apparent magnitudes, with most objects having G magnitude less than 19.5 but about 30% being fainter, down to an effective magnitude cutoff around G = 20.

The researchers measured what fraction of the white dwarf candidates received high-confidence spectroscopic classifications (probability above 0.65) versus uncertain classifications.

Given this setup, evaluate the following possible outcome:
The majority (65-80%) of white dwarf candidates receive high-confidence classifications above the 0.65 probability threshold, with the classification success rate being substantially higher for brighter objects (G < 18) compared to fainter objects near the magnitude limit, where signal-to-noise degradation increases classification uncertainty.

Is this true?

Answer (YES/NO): NO